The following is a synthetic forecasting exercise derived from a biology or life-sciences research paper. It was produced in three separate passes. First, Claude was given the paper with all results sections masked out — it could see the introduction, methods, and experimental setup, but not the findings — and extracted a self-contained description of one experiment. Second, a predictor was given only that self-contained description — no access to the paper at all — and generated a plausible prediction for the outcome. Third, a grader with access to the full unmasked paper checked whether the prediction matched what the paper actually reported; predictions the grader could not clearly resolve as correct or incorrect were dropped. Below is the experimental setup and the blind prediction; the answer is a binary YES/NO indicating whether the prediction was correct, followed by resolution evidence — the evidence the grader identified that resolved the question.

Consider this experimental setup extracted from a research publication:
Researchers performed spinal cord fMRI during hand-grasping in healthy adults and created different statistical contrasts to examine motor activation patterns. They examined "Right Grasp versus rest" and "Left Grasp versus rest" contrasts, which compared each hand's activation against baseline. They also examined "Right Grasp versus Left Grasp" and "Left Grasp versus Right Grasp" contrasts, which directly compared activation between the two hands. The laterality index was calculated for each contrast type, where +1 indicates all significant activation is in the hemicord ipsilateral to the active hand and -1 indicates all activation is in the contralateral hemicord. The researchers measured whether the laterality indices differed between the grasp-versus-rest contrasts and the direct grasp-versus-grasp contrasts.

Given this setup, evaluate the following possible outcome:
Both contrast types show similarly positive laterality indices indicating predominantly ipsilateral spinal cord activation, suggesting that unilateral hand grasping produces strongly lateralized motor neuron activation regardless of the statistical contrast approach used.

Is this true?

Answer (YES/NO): NO